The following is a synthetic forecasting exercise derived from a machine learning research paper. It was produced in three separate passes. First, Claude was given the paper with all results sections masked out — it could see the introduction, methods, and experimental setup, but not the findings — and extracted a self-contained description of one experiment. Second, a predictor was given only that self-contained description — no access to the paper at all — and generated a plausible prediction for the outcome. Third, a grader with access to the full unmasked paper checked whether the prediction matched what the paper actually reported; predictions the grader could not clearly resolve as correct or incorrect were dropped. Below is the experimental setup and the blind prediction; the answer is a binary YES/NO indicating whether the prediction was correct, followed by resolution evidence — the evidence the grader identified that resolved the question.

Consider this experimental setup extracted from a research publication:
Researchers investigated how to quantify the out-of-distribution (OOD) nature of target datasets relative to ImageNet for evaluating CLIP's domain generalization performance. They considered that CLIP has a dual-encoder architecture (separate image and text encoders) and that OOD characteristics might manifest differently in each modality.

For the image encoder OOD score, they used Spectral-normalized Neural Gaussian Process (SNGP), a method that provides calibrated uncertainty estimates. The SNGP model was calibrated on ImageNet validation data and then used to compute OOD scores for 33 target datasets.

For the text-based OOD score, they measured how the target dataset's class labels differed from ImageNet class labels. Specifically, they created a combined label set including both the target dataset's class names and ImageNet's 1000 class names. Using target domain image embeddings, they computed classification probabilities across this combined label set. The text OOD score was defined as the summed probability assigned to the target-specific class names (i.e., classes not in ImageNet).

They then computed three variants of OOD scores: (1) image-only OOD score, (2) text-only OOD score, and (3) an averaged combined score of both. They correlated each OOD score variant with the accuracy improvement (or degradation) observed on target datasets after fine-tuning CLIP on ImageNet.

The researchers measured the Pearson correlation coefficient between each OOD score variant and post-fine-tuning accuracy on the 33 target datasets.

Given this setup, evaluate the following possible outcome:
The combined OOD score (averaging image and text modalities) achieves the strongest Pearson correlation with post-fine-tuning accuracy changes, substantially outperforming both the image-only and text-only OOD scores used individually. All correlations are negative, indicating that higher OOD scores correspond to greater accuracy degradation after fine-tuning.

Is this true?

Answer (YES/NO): YES